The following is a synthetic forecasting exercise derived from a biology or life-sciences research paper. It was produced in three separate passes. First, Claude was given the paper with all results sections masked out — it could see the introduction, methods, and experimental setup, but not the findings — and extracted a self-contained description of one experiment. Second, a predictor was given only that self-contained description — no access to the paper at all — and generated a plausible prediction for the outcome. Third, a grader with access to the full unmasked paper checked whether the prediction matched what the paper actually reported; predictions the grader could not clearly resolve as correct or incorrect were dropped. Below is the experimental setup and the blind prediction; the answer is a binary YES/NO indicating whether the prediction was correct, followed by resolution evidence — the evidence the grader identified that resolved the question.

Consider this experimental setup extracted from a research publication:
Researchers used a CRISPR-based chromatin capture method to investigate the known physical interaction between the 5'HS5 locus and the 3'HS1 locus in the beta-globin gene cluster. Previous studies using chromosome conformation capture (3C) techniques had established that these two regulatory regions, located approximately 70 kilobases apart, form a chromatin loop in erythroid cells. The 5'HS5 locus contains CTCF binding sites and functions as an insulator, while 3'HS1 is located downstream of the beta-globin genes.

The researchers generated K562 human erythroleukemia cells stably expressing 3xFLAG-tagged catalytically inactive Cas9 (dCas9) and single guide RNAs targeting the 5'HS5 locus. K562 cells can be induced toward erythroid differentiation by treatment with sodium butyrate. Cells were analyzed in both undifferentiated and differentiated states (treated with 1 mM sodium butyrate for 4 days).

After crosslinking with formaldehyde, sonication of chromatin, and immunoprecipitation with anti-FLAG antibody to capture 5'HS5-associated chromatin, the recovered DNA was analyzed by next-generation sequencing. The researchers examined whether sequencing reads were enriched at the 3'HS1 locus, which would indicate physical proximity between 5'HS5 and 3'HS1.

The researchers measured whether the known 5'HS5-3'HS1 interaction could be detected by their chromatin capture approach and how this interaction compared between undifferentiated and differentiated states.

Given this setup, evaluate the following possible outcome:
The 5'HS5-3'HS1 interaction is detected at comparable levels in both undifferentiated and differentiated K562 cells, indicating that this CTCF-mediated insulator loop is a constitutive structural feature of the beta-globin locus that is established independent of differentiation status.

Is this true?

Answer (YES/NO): NO